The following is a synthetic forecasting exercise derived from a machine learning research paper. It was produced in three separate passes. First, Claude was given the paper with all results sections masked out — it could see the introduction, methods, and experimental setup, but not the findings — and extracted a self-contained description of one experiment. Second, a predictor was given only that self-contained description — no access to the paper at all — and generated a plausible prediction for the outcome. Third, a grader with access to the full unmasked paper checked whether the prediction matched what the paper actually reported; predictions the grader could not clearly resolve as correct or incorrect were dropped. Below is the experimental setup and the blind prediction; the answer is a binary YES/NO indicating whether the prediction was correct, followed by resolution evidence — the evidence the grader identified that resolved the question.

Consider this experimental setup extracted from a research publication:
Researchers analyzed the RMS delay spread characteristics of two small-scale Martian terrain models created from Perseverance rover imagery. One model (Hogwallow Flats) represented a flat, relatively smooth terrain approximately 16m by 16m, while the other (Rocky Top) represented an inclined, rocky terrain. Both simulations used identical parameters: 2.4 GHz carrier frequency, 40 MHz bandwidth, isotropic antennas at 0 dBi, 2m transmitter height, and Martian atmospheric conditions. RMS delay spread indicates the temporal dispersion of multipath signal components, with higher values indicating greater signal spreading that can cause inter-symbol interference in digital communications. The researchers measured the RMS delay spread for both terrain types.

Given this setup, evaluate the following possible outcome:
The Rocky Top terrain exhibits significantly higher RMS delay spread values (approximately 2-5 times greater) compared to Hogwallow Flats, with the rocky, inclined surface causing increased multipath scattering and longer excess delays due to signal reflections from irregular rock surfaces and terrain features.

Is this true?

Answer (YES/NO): NO